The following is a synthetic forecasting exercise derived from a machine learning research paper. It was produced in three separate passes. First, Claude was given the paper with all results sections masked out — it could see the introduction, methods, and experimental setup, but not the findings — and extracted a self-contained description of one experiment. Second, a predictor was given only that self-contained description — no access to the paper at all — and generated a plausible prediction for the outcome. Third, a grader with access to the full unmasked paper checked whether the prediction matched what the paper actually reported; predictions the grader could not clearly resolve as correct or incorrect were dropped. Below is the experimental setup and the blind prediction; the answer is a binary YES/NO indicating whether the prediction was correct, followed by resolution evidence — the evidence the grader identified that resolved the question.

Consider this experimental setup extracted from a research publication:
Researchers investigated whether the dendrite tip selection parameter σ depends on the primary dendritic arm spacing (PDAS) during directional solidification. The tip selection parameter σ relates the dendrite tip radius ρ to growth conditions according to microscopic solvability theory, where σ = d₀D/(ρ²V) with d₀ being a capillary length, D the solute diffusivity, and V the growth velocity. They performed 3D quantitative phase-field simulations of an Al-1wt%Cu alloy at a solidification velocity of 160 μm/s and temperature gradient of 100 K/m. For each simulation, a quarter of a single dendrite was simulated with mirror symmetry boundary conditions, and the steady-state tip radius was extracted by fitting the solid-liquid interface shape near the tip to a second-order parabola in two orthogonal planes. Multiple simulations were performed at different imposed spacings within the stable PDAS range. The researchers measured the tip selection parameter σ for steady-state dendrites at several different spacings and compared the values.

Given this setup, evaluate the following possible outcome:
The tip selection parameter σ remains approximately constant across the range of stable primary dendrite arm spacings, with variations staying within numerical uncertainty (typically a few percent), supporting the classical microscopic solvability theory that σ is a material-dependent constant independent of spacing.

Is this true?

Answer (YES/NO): YES